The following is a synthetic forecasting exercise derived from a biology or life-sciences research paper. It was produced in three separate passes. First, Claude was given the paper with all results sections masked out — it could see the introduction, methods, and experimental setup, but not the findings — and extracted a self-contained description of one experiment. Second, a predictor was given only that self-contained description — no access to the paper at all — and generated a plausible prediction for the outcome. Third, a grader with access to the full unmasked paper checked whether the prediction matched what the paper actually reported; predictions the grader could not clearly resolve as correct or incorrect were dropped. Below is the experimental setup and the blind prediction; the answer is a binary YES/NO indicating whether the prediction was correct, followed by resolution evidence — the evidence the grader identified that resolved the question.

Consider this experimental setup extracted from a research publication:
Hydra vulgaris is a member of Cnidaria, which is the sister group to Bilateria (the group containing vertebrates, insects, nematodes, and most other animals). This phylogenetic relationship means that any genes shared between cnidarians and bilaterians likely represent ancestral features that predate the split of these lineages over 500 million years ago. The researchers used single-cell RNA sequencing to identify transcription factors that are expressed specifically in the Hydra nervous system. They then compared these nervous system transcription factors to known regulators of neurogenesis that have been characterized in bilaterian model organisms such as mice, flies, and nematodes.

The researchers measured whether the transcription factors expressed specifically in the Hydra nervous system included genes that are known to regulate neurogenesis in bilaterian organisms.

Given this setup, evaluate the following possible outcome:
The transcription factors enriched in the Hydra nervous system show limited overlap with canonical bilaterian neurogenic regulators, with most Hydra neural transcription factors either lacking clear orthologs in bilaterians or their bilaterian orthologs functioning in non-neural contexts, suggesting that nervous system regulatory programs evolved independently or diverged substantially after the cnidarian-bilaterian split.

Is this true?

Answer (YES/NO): NO